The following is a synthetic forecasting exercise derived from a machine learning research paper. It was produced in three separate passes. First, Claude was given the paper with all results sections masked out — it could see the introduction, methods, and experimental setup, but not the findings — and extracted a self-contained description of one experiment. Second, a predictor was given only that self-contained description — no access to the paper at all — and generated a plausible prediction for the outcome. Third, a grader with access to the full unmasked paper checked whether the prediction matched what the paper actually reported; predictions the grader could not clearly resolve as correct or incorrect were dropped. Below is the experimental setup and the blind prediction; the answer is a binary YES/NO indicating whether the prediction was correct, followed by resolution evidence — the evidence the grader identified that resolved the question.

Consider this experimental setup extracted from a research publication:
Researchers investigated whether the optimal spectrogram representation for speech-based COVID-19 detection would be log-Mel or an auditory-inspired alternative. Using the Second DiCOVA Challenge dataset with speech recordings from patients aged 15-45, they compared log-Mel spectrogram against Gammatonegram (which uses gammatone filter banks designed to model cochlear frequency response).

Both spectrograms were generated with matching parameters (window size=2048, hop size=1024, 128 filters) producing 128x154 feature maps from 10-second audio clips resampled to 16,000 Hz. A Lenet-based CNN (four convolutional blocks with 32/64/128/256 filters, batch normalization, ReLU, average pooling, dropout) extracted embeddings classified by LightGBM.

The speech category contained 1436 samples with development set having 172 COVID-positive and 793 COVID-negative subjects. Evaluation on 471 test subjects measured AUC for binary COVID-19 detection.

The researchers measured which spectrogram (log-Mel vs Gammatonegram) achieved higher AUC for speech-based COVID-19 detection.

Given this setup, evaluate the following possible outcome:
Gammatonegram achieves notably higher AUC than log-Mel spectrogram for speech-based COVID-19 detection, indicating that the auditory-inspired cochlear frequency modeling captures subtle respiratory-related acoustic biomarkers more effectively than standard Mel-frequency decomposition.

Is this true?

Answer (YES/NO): NO